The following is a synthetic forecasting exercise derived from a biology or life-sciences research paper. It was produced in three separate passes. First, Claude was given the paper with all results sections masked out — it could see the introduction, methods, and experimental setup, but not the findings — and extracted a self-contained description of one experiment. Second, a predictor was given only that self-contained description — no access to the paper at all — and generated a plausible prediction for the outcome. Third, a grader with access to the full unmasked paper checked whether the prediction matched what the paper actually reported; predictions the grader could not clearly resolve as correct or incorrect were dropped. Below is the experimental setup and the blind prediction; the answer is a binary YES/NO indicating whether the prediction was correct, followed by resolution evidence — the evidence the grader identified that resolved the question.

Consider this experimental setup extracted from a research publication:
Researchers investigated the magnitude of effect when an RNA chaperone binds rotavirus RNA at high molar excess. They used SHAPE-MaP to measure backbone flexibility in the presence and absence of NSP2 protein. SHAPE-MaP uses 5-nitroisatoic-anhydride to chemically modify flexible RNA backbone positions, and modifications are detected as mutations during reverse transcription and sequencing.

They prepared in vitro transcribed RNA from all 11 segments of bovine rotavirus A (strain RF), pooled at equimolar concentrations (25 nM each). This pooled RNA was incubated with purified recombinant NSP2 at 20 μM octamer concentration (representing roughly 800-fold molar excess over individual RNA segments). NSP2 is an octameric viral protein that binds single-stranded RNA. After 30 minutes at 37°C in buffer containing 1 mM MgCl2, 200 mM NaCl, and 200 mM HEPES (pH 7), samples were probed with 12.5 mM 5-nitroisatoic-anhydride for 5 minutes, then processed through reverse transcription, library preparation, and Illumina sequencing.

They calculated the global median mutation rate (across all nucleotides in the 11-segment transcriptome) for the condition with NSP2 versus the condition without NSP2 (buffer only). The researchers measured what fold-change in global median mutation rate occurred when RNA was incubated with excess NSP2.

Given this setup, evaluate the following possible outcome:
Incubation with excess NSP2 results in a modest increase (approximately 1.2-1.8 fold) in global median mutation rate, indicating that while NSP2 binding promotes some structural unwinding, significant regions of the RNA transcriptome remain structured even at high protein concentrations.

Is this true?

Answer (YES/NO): NO